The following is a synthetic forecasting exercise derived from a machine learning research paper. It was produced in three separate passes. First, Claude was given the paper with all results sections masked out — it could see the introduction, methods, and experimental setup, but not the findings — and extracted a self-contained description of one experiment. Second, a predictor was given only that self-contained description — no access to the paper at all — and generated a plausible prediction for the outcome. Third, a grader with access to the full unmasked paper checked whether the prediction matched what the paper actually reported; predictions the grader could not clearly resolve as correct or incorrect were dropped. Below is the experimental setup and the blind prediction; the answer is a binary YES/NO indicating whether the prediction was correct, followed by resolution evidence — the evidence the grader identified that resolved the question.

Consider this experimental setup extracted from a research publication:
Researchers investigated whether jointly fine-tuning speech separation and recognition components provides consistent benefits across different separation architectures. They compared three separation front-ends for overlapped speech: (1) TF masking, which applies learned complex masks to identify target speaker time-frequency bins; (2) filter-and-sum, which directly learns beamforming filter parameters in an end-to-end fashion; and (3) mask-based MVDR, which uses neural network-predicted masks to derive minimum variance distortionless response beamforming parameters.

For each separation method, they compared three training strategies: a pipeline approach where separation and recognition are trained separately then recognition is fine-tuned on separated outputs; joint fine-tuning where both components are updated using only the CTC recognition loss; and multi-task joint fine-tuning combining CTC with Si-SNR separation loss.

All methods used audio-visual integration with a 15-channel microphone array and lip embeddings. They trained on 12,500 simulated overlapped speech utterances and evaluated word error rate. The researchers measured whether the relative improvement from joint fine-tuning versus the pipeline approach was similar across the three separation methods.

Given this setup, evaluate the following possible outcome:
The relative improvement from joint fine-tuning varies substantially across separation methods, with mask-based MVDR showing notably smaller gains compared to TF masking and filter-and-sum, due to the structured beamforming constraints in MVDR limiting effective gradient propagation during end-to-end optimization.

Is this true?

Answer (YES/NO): NO